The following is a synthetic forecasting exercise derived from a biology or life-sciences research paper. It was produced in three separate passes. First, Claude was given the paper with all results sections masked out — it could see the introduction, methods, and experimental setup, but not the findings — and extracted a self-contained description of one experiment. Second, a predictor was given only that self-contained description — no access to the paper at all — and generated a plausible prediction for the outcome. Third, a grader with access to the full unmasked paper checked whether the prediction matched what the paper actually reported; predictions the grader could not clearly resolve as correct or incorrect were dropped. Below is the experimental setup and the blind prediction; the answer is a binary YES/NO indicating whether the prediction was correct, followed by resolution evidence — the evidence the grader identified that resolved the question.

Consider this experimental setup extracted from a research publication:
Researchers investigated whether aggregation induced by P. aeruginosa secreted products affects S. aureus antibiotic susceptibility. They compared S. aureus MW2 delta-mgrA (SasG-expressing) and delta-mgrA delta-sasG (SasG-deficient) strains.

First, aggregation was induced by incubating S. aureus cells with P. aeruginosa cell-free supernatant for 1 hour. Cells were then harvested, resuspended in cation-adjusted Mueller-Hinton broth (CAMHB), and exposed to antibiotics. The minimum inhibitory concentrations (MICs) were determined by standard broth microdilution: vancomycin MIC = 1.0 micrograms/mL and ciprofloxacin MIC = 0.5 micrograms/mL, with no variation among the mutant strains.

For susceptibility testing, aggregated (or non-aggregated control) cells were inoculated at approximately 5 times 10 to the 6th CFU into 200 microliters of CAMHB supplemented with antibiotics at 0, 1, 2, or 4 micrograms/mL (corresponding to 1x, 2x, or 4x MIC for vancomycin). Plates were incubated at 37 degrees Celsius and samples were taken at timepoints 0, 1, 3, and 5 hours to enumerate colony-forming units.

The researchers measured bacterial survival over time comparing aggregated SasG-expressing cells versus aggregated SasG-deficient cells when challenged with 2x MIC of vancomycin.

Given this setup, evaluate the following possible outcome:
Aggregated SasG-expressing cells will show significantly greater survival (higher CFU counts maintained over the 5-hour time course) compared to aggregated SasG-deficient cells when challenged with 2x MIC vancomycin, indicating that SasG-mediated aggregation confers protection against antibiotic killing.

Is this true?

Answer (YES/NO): YES